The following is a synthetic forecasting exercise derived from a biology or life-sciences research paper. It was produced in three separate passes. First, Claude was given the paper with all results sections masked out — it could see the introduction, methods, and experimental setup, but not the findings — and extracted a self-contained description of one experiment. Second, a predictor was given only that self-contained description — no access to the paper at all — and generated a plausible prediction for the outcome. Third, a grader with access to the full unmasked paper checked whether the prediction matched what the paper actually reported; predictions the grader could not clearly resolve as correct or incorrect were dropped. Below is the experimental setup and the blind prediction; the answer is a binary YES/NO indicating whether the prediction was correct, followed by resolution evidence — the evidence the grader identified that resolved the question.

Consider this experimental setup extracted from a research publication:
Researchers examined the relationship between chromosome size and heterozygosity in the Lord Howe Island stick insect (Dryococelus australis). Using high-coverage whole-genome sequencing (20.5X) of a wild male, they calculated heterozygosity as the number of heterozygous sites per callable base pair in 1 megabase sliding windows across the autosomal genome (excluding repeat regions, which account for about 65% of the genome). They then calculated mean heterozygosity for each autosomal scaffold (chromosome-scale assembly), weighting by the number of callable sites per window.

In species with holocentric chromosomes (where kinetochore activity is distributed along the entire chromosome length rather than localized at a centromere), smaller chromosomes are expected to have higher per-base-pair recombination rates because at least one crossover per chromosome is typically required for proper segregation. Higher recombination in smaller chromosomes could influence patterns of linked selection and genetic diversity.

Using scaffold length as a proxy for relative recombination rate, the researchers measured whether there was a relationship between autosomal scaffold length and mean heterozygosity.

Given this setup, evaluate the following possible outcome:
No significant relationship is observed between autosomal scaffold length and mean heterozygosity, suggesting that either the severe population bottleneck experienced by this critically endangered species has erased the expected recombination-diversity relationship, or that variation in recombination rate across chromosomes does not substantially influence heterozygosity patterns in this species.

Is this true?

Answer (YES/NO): NO